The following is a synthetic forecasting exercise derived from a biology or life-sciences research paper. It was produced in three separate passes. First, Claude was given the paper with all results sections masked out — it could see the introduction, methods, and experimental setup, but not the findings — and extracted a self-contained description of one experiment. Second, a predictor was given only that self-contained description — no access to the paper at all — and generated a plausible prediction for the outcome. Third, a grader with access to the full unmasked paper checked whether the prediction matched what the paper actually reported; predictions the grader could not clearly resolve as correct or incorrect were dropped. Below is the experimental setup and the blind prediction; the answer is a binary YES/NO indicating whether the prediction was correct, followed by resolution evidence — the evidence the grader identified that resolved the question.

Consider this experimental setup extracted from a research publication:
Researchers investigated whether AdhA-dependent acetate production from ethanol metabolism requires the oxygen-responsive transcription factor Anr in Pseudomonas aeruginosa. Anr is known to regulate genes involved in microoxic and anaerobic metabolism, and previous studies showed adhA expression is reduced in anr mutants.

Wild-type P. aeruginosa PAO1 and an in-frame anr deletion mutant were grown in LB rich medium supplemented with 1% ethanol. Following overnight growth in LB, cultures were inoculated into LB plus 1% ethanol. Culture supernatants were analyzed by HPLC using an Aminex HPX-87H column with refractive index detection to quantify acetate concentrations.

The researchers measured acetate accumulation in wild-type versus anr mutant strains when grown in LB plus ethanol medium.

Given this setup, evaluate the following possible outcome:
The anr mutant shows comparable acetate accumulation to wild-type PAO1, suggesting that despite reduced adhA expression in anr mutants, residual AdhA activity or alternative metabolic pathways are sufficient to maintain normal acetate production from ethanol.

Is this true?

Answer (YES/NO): NO